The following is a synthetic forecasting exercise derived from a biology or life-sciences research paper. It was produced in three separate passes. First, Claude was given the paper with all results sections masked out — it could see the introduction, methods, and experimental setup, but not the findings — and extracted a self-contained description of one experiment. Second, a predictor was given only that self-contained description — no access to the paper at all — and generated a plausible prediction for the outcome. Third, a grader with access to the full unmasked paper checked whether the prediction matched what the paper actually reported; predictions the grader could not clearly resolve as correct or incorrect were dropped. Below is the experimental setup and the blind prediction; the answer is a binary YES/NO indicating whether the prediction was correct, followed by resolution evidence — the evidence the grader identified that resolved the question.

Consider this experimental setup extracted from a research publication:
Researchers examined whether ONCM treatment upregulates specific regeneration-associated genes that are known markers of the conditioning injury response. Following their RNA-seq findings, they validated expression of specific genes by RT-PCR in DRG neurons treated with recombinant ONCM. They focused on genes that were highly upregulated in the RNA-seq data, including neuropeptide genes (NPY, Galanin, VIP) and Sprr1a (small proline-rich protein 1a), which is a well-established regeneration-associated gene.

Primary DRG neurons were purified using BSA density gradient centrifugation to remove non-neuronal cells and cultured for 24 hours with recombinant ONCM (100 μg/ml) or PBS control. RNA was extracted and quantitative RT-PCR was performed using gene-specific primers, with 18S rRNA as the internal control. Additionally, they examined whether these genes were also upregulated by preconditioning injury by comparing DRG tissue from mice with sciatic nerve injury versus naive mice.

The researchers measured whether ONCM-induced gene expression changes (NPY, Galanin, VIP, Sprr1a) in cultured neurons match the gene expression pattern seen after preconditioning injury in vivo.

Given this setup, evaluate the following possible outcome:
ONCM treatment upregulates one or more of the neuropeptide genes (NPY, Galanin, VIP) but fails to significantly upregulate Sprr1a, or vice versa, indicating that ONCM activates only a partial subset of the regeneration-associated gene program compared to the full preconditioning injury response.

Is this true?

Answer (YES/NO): NO